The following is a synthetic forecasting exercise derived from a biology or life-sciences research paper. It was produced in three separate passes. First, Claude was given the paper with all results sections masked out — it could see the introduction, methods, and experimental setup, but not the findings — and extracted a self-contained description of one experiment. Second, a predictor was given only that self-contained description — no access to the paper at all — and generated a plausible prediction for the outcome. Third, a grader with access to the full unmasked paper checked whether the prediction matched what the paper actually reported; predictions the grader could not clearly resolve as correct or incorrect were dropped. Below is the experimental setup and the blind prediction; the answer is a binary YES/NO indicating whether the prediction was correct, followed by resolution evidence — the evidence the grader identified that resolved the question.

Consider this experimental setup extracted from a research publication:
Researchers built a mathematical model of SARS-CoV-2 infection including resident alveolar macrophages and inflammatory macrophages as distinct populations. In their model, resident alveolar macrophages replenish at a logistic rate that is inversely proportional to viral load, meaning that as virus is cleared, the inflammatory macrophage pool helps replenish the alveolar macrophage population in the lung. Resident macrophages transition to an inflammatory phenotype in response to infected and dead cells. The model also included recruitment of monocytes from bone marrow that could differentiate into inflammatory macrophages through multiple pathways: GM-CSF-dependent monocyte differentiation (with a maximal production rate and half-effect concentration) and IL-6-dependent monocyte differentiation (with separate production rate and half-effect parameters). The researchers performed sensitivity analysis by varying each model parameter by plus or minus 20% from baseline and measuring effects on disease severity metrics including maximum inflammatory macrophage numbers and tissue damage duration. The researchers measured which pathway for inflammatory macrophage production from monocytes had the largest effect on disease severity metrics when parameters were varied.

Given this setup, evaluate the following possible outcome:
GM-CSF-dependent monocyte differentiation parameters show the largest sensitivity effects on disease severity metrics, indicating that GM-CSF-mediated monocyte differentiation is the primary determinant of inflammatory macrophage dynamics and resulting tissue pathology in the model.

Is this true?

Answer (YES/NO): NO